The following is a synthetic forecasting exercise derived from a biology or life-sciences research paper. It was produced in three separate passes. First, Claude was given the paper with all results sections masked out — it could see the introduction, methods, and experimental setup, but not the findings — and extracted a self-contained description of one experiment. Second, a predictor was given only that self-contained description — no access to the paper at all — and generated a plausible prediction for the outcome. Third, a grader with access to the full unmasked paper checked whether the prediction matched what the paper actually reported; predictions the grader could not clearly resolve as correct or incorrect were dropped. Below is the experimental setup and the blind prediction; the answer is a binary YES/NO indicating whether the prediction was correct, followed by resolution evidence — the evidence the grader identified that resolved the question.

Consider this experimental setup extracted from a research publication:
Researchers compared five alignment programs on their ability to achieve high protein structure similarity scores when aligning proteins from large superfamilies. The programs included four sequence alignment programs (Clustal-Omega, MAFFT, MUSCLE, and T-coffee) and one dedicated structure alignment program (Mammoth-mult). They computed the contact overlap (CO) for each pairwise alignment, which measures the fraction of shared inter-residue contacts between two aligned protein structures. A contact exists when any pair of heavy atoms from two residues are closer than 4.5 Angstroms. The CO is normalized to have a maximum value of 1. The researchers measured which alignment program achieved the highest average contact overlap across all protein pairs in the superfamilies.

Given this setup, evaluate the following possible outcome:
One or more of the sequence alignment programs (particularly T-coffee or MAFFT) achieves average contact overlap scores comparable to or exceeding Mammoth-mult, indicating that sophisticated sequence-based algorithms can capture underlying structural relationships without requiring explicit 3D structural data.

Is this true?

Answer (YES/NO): YES